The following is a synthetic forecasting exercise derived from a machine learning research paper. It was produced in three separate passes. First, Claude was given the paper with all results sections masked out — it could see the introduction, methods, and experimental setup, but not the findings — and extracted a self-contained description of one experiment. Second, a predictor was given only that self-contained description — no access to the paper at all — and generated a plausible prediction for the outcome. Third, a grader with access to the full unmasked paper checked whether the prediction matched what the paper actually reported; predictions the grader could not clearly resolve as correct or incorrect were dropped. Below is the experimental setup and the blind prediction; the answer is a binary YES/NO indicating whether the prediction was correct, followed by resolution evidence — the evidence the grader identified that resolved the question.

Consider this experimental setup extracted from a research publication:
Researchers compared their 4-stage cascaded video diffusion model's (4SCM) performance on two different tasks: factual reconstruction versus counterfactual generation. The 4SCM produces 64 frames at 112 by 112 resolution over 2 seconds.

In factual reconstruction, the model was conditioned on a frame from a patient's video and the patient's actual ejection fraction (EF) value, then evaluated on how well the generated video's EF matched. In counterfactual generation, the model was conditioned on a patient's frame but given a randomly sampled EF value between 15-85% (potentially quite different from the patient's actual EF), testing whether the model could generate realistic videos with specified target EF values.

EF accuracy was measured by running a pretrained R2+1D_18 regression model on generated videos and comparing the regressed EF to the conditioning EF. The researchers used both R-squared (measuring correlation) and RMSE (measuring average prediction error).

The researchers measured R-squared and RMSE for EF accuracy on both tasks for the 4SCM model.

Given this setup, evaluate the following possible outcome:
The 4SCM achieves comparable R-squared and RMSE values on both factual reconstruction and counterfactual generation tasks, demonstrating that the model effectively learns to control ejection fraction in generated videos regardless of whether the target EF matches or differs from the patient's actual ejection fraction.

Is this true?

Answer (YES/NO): YES